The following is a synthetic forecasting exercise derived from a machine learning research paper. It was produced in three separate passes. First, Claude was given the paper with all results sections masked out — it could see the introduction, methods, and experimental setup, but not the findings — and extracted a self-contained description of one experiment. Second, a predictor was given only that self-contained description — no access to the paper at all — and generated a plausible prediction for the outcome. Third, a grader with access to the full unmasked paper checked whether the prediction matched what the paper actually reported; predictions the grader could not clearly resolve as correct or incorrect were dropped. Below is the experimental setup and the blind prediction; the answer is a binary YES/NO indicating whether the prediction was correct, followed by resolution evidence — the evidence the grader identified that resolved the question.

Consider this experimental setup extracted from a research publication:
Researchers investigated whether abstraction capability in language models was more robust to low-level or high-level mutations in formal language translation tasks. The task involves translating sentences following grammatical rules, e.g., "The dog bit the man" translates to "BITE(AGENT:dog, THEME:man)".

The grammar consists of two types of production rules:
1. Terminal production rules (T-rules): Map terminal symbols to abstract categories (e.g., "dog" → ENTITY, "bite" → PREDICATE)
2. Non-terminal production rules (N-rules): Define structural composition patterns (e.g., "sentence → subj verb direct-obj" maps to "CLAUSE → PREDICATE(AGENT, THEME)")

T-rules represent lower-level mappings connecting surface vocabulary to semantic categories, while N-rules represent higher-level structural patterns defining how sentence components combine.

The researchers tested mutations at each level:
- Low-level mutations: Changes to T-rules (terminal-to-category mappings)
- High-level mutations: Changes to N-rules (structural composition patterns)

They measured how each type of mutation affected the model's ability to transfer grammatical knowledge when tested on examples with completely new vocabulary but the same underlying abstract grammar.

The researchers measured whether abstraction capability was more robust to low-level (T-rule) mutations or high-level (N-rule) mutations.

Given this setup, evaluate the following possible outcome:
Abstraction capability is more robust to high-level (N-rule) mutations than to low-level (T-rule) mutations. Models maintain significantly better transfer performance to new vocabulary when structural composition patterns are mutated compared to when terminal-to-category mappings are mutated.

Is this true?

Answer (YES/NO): NO